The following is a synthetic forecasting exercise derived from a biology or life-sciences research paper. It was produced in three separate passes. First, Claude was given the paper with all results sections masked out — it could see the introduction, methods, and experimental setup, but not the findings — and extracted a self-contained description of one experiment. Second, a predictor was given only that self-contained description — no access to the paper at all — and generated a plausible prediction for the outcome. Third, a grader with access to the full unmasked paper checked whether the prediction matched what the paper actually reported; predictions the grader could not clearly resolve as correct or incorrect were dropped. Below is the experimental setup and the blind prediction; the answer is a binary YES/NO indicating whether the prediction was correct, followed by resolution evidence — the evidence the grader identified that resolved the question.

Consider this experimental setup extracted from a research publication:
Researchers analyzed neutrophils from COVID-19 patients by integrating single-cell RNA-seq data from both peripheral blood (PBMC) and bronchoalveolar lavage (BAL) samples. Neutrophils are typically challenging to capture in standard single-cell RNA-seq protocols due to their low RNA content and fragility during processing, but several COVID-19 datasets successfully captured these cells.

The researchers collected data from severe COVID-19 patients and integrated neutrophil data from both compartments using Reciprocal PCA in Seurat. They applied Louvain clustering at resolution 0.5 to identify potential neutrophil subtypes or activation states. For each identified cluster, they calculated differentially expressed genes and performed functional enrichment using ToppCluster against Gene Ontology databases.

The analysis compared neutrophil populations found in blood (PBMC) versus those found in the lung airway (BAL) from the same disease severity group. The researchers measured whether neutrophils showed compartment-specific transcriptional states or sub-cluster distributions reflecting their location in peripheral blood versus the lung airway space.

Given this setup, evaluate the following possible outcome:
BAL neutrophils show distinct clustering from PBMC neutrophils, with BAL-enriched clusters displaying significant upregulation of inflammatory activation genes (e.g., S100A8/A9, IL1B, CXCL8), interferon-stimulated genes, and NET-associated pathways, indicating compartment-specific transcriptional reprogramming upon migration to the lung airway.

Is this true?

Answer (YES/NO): NO